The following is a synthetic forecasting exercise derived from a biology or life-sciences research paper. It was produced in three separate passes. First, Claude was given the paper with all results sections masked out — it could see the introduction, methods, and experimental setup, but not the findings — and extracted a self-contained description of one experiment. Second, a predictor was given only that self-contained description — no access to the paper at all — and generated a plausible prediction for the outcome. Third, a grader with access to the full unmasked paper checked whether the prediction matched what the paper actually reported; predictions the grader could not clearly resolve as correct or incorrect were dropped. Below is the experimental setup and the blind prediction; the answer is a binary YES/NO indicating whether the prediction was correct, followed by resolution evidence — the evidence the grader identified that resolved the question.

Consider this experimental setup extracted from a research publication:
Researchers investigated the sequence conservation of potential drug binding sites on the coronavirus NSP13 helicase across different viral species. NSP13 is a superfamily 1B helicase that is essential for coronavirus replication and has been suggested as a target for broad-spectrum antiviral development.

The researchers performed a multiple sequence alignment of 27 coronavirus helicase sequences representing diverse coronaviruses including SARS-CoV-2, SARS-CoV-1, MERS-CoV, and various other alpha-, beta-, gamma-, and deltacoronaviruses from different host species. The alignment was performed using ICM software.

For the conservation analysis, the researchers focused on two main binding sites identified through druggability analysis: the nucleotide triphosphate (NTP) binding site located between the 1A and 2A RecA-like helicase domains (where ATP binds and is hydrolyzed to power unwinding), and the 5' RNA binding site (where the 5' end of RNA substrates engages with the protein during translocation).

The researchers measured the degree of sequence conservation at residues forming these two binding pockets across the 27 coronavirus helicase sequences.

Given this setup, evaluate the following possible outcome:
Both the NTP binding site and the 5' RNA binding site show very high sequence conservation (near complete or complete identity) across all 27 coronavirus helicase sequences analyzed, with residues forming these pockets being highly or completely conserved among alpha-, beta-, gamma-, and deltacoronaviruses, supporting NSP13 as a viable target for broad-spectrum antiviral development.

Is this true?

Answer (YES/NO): NO